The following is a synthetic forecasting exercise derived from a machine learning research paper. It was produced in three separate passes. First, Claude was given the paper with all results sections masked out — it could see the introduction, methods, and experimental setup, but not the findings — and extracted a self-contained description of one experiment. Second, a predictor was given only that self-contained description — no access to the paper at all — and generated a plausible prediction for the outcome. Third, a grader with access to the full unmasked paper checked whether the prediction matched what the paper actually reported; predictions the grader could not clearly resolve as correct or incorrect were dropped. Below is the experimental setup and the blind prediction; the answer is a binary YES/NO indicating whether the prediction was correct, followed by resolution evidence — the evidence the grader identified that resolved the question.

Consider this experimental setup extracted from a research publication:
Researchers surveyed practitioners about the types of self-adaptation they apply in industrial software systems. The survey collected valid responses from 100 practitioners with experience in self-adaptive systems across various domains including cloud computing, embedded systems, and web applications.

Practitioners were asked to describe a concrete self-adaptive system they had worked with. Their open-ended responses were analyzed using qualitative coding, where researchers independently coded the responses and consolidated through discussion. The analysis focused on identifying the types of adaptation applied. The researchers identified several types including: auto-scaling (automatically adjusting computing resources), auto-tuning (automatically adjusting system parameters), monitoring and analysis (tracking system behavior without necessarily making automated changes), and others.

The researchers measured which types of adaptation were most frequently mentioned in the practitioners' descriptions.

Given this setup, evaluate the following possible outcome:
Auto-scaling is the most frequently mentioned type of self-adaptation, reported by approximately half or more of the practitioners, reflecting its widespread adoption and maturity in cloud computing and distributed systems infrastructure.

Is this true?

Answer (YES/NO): NO